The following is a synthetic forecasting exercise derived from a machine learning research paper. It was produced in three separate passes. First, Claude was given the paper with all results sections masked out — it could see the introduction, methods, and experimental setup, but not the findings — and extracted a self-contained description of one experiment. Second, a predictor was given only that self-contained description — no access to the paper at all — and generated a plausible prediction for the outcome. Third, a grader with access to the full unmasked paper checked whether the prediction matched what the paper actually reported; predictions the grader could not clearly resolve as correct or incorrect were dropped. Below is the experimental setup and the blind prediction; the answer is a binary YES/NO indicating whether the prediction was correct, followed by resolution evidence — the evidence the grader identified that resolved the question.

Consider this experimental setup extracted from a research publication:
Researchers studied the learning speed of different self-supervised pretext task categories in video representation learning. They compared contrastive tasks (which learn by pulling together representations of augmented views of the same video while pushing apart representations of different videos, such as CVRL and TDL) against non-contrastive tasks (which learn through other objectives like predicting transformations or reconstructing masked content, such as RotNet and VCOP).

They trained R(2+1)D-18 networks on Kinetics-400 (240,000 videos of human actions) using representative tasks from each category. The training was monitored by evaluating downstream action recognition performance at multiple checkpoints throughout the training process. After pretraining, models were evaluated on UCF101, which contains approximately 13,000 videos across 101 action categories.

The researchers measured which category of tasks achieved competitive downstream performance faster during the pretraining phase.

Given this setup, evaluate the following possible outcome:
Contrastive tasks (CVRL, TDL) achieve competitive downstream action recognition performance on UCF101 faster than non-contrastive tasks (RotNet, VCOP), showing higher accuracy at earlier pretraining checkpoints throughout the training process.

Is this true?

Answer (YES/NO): YES